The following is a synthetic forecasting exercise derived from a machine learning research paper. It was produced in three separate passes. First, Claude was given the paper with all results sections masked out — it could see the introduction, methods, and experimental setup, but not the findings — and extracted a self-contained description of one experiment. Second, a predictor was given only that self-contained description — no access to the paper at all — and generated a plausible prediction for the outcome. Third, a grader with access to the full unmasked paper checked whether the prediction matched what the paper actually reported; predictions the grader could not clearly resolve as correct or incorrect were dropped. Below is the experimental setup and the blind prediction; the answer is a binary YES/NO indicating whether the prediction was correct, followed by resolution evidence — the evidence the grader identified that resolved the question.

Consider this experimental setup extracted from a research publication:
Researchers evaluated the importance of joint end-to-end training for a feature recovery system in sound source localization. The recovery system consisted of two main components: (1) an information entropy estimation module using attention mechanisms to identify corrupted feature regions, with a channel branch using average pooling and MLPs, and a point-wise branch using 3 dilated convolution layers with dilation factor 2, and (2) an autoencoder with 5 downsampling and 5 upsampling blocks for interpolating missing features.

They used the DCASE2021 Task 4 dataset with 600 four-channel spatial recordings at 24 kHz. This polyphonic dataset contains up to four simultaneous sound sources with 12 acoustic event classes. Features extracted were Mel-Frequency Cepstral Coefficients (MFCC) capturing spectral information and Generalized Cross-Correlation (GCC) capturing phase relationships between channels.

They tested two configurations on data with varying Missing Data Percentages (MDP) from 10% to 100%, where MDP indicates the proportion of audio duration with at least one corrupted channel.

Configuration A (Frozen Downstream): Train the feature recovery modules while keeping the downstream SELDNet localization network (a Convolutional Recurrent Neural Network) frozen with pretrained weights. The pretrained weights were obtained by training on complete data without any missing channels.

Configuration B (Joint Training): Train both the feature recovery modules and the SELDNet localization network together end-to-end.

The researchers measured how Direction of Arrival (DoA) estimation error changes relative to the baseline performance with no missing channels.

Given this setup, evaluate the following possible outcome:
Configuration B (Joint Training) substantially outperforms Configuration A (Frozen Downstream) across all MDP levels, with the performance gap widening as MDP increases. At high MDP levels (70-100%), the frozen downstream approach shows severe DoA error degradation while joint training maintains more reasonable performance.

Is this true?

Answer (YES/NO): YES